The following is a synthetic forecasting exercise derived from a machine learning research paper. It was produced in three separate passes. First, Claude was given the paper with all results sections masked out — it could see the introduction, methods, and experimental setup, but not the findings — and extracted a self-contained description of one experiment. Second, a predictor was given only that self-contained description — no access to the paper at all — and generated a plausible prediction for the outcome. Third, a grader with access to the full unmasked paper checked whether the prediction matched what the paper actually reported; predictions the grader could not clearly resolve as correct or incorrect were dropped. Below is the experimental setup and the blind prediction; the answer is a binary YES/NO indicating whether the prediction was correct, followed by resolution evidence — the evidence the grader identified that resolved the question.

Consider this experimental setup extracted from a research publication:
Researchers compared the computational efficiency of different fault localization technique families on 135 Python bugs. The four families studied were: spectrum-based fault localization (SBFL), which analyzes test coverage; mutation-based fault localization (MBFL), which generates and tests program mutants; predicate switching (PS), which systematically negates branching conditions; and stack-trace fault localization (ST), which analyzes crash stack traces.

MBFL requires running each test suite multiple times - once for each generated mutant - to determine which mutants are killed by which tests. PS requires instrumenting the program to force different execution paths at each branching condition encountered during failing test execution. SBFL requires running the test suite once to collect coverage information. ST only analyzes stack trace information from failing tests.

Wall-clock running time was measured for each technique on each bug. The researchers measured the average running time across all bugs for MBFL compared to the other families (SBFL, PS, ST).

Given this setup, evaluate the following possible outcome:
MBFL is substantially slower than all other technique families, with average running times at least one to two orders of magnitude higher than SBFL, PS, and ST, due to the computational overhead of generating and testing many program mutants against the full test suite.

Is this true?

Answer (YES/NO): NO